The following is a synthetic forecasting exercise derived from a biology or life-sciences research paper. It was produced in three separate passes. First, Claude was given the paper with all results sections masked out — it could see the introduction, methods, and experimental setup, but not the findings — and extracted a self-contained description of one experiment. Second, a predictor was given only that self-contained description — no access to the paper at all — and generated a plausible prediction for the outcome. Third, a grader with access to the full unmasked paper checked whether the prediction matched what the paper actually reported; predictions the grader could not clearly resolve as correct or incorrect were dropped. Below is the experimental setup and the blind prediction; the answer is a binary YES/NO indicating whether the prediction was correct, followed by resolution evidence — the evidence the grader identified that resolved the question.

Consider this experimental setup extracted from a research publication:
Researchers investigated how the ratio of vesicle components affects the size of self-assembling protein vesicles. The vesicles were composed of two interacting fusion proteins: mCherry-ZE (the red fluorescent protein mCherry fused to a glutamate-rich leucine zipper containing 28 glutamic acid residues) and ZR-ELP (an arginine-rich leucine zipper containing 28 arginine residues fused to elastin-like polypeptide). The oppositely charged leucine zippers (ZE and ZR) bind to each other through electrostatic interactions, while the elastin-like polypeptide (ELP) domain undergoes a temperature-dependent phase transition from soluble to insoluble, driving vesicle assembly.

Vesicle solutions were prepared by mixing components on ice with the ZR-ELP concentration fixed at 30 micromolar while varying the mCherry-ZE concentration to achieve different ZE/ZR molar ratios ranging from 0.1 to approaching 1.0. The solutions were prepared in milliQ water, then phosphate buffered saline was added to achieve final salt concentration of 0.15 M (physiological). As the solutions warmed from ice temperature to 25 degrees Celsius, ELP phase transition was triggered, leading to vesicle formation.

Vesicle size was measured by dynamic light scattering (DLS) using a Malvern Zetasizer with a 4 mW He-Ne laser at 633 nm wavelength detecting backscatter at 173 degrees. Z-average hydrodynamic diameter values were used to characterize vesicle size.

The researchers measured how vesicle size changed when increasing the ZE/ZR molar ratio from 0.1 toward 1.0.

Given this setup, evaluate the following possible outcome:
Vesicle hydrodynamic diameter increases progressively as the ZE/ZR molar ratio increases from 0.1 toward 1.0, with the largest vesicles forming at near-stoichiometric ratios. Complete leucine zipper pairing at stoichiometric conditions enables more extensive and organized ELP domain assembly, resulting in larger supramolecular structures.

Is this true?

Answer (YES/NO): NO